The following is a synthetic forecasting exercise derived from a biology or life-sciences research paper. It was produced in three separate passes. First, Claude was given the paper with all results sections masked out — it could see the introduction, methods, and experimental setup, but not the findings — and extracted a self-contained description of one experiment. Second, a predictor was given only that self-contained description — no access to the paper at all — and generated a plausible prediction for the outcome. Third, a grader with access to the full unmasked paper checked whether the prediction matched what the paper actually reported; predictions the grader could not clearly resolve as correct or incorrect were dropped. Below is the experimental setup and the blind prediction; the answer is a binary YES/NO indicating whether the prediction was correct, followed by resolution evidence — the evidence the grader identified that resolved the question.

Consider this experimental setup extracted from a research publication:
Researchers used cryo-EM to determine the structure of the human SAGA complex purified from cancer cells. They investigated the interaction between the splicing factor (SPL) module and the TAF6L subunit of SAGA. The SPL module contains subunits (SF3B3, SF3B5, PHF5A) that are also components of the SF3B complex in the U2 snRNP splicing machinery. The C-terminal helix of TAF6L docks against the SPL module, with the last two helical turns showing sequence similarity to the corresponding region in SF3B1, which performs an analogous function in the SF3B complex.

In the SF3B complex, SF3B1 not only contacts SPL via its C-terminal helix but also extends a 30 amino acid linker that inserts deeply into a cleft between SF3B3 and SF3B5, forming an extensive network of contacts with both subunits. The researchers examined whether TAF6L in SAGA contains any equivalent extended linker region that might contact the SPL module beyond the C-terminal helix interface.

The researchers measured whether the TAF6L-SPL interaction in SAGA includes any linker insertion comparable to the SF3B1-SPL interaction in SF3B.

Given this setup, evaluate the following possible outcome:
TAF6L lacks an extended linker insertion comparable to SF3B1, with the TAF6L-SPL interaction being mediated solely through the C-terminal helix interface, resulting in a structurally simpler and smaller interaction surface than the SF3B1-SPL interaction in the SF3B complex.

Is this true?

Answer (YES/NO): YES